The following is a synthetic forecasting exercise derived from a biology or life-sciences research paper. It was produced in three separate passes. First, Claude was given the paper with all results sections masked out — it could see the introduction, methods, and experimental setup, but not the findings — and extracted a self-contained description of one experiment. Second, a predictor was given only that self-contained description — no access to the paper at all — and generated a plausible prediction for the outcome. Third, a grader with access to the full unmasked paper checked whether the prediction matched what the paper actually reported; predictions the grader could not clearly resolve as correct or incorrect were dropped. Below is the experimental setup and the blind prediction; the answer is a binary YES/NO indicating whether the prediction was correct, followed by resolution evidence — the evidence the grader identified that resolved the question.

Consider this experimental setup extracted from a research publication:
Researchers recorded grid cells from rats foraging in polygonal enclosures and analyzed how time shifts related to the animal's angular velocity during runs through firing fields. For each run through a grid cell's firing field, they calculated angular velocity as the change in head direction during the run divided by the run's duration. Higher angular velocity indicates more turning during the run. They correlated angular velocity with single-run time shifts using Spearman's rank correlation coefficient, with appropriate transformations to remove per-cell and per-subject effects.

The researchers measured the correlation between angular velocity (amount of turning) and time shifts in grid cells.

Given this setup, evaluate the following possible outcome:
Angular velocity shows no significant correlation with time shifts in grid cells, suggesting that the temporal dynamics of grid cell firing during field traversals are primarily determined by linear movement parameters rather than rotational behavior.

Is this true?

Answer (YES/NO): NO